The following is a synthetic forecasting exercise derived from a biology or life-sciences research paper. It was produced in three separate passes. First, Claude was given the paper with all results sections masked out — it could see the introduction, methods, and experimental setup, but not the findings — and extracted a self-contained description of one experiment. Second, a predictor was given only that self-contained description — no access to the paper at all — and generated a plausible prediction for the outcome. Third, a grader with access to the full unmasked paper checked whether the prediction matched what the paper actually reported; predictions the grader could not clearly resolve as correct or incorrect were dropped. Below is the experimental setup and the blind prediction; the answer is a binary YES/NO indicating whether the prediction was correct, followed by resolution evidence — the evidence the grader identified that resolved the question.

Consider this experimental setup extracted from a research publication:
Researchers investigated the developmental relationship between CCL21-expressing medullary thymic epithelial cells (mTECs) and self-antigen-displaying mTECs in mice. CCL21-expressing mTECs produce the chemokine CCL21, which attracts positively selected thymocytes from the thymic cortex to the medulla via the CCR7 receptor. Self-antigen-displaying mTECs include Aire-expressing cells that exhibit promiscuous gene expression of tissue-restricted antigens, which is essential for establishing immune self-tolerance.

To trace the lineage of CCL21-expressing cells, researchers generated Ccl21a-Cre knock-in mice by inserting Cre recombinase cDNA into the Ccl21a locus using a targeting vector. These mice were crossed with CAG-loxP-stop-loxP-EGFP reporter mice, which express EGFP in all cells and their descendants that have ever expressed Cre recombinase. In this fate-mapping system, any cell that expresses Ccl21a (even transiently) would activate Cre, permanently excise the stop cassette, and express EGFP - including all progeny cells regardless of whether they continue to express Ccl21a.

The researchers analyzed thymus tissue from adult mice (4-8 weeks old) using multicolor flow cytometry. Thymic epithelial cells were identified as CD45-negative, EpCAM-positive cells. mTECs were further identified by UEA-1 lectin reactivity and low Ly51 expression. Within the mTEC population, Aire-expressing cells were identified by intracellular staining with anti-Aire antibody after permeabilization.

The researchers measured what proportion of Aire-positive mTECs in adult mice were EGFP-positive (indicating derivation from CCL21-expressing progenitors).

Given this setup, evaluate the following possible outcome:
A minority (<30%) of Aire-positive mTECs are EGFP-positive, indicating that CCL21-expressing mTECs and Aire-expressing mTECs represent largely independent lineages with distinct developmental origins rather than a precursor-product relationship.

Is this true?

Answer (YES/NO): NO